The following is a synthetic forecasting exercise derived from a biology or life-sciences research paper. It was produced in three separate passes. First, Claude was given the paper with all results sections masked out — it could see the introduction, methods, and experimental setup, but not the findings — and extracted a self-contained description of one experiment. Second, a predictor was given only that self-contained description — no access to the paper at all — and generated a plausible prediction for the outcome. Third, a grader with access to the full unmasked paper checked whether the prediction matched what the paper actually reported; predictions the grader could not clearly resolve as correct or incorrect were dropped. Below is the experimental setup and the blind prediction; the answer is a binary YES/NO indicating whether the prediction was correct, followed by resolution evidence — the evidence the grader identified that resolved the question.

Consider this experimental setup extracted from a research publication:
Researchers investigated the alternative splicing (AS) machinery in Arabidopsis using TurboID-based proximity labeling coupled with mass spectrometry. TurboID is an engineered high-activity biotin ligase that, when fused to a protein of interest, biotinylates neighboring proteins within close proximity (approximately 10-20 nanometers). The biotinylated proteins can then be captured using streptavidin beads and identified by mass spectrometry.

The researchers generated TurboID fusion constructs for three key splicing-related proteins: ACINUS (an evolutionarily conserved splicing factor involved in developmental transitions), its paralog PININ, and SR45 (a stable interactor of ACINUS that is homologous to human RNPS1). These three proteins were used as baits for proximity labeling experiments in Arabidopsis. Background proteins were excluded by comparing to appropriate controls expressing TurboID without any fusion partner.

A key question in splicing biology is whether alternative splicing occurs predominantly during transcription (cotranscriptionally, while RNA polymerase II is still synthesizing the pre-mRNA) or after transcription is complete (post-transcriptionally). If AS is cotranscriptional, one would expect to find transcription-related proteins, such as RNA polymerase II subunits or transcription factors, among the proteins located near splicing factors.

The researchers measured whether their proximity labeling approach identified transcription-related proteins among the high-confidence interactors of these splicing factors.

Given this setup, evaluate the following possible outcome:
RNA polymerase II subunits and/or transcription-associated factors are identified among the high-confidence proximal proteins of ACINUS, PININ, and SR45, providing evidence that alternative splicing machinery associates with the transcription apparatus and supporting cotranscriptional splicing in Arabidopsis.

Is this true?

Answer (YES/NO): YES